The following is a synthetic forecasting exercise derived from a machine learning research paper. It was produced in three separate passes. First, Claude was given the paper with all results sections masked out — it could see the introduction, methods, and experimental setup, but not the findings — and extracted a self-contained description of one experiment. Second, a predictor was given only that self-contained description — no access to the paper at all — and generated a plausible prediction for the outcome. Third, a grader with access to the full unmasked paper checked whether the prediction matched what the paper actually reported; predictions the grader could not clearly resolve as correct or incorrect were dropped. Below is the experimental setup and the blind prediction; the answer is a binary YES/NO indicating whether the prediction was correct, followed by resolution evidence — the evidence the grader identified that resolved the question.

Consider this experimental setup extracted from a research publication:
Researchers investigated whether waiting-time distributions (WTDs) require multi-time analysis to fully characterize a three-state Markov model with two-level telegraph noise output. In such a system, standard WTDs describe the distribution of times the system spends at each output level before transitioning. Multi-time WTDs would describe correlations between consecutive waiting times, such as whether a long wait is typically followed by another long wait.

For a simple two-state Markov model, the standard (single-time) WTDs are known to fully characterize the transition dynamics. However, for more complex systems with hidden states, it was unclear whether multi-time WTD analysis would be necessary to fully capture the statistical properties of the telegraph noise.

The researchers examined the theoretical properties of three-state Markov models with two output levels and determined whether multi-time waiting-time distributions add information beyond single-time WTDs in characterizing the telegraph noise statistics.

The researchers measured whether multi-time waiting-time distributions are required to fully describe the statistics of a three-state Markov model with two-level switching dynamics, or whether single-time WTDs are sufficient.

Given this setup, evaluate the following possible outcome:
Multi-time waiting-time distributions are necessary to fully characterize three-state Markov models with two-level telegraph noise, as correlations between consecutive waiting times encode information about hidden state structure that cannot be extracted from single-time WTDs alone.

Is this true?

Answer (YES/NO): NO